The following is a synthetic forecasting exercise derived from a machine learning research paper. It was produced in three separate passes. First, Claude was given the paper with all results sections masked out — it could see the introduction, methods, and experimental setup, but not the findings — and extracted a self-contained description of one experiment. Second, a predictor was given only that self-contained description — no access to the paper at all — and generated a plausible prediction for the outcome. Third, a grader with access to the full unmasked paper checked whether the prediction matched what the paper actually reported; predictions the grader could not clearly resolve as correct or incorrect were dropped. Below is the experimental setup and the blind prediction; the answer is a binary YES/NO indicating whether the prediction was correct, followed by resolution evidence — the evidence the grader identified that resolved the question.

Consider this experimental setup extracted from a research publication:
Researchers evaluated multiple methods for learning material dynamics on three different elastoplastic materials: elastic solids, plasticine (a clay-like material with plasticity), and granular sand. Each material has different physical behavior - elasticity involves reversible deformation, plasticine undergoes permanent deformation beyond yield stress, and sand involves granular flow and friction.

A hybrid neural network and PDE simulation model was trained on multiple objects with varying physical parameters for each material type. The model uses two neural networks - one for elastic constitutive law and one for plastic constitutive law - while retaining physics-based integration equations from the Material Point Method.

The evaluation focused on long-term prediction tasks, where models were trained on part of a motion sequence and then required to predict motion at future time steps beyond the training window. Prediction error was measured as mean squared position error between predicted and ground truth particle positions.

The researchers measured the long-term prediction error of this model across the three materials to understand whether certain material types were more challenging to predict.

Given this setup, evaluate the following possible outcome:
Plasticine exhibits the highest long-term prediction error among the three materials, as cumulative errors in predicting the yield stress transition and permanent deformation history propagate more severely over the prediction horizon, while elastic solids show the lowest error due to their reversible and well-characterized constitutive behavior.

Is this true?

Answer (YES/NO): NO